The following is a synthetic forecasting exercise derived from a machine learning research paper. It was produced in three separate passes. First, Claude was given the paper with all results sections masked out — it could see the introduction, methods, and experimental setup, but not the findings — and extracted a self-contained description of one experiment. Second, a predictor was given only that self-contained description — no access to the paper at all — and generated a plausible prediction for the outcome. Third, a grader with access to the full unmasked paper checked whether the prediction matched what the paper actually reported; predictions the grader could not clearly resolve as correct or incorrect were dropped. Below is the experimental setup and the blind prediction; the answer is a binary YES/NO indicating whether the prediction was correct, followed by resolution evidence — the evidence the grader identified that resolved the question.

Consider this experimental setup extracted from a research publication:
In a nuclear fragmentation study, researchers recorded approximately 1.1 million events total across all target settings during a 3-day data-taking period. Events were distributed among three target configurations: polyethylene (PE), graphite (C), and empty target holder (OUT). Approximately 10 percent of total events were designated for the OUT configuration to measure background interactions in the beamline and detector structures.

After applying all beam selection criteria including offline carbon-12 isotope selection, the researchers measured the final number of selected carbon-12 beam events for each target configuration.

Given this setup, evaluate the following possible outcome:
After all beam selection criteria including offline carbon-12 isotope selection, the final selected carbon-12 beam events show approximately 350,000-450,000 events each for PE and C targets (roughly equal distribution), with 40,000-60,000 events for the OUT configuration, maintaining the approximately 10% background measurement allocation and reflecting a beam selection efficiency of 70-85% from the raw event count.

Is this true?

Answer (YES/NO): NO